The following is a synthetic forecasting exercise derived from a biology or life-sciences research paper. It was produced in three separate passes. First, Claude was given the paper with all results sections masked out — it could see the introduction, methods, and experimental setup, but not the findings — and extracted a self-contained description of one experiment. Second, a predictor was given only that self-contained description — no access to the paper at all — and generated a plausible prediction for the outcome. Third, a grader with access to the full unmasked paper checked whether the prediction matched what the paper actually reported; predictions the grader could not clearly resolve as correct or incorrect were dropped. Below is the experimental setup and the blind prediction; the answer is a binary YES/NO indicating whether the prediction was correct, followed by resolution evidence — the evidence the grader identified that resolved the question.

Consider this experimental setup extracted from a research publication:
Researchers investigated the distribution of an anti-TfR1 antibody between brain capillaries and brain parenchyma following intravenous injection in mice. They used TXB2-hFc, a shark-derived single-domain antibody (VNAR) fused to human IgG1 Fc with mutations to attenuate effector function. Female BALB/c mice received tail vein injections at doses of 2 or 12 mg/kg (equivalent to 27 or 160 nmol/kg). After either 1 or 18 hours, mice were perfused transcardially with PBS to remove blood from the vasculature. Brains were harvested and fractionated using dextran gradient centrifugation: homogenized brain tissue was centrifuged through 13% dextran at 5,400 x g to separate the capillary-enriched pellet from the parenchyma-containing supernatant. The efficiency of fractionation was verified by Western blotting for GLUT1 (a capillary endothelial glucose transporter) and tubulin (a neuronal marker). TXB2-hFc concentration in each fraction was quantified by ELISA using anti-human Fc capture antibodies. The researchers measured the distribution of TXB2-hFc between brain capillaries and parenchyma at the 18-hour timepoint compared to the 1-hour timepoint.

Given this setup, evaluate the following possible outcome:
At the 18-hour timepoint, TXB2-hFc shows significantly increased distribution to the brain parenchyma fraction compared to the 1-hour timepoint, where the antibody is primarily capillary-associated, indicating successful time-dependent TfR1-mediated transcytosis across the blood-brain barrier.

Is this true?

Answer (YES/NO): YES